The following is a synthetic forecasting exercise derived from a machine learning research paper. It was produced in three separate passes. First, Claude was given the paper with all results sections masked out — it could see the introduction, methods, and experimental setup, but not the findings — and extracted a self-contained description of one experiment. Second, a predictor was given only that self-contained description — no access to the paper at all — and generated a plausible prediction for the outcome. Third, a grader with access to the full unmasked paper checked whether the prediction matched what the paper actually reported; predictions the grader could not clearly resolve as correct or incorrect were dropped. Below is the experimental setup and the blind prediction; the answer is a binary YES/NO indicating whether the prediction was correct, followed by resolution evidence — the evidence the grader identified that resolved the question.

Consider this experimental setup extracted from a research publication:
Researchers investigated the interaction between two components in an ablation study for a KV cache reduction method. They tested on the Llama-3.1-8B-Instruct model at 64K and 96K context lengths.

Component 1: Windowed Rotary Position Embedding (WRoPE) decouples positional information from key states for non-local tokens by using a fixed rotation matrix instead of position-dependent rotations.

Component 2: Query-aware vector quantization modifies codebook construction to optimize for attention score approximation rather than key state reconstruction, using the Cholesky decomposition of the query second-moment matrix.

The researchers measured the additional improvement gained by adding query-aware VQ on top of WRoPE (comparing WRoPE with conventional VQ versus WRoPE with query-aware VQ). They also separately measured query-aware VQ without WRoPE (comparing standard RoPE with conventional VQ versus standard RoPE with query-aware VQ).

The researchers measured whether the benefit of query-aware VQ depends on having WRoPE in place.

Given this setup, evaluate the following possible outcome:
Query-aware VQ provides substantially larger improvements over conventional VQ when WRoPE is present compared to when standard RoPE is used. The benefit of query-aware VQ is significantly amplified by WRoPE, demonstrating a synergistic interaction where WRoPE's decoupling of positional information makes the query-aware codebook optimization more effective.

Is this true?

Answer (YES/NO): YES